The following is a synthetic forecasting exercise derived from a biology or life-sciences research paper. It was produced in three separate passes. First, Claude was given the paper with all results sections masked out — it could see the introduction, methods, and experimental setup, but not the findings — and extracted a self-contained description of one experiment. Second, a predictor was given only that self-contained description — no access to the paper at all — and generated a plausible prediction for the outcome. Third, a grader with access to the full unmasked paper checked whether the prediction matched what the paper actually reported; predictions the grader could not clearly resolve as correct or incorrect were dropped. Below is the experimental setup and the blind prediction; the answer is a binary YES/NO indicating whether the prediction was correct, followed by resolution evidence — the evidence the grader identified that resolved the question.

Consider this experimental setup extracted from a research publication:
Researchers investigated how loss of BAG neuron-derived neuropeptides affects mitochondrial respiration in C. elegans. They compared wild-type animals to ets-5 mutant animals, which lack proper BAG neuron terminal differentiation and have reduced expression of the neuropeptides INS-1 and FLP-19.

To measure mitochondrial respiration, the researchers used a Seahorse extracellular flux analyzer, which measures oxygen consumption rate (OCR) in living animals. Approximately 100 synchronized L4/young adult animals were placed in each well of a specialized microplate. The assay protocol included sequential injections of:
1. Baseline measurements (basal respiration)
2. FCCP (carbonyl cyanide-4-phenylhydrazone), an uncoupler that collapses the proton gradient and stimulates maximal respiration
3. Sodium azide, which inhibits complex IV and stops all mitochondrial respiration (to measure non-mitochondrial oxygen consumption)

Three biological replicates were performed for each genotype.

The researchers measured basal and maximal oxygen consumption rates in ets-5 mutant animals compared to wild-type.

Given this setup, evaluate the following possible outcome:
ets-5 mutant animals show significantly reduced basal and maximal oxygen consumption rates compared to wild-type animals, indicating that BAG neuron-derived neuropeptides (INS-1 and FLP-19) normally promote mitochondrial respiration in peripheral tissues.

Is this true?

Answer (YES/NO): NO